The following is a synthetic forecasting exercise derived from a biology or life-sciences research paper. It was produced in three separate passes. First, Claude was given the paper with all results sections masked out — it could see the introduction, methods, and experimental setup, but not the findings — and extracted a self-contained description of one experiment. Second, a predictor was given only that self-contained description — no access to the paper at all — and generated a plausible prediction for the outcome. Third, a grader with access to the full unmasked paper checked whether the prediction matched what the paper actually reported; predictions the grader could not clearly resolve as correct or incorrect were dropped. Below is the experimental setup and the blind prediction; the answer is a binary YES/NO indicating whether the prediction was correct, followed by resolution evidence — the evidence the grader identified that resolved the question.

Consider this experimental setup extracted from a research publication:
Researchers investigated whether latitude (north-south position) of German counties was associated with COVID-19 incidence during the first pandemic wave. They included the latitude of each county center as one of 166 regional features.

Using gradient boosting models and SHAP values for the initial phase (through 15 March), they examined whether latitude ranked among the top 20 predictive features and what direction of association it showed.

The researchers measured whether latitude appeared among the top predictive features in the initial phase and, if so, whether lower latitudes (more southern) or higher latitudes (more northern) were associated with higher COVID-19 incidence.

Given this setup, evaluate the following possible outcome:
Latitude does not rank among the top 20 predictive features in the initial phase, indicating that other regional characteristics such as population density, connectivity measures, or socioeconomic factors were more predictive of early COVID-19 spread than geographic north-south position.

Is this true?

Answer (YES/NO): YES